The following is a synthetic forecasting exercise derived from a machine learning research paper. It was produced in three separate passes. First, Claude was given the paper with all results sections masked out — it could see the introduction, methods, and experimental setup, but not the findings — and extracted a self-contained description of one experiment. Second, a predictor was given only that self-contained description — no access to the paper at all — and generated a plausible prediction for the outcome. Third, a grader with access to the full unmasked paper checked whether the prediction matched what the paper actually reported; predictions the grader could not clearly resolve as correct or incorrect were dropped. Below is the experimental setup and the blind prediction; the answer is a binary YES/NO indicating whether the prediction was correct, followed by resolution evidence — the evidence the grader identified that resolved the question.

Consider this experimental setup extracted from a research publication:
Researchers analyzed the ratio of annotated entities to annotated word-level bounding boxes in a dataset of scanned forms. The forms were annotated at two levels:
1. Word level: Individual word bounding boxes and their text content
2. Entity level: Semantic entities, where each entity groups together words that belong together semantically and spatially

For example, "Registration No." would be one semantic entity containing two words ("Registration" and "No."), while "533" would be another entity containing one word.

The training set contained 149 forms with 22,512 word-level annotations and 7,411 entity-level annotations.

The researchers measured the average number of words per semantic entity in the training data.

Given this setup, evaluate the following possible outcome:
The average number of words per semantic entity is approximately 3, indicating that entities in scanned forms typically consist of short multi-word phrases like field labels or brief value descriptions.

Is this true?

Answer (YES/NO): YES